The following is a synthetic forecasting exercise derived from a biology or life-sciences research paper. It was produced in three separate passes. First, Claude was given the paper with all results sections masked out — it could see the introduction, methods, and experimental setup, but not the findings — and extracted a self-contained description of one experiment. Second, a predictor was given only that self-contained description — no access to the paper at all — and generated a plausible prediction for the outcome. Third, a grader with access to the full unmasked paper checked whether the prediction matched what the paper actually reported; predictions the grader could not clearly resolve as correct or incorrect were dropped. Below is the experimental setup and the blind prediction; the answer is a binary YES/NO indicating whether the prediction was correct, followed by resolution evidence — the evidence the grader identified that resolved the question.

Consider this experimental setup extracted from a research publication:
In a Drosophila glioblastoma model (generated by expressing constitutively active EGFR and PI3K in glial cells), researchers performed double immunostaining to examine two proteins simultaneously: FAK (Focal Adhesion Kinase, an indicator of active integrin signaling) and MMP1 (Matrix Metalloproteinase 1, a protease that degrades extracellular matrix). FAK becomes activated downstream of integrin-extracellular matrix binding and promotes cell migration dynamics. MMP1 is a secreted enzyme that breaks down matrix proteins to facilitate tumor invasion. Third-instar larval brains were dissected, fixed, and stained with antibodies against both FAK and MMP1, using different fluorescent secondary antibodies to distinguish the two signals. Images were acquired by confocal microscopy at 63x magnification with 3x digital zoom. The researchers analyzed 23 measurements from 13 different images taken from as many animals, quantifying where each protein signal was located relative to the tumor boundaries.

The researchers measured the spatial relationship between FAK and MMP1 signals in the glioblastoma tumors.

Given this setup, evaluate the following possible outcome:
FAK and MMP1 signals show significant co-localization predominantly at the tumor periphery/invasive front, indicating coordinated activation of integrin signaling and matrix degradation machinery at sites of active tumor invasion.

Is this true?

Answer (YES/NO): NO